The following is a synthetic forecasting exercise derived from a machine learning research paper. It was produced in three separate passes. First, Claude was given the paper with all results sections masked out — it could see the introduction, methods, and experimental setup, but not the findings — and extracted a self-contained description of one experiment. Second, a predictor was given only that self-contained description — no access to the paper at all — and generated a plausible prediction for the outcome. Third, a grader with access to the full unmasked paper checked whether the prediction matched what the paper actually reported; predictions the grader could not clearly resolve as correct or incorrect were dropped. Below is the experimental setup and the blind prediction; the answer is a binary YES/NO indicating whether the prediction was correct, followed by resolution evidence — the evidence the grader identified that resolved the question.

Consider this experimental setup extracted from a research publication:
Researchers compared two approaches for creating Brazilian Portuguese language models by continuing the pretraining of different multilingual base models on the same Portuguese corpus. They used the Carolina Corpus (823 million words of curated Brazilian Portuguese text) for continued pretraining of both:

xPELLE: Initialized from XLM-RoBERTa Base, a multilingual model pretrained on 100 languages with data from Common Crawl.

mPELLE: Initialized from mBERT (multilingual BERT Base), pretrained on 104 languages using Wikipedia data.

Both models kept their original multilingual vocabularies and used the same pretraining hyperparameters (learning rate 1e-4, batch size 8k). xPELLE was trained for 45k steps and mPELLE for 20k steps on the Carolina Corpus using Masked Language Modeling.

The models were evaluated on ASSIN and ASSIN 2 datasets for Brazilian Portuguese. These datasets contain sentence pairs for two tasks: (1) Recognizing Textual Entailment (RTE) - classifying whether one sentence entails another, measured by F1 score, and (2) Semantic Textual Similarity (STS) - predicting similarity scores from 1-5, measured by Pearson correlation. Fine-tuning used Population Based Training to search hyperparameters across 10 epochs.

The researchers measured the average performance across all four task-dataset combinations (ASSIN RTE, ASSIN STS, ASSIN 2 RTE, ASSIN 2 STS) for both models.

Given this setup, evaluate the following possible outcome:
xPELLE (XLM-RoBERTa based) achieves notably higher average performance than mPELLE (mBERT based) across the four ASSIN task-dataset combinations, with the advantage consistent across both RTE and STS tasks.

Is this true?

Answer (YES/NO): YES